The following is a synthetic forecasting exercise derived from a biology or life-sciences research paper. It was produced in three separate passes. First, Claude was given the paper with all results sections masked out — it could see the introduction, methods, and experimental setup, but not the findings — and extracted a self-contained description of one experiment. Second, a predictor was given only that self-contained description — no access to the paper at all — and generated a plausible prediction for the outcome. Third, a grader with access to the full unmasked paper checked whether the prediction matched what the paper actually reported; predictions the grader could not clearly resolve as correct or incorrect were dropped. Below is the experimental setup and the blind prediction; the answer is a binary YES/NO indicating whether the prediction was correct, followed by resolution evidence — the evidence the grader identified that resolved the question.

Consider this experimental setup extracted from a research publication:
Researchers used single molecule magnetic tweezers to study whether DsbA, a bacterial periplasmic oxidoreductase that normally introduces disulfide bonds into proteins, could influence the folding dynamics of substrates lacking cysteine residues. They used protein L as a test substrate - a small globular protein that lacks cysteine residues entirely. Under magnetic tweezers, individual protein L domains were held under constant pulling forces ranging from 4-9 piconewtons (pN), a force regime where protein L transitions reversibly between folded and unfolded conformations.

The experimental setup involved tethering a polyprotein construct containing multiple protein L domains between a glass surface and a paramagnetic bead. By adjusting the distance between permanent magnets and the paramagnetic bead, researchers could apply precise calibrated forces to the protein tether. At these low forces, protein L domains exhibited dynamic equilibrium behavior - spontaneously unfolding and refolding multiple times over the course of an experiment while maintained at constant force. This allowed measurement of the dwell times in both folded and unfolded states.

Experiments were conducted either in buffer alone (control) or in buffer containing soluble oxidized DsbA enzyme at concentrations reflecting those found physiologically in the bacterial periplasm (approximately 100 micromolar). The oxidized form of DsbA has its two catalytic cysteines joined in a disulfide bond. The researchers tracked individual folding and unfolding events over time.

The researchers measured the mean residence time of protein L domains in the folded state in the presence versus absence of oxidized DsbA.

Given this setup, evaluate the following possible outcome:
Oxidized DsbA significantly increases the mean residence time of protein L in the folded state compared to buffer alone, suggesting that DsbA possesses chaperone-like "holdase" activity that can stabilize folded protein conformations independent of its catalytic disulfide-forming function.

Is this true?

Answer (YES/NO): NO